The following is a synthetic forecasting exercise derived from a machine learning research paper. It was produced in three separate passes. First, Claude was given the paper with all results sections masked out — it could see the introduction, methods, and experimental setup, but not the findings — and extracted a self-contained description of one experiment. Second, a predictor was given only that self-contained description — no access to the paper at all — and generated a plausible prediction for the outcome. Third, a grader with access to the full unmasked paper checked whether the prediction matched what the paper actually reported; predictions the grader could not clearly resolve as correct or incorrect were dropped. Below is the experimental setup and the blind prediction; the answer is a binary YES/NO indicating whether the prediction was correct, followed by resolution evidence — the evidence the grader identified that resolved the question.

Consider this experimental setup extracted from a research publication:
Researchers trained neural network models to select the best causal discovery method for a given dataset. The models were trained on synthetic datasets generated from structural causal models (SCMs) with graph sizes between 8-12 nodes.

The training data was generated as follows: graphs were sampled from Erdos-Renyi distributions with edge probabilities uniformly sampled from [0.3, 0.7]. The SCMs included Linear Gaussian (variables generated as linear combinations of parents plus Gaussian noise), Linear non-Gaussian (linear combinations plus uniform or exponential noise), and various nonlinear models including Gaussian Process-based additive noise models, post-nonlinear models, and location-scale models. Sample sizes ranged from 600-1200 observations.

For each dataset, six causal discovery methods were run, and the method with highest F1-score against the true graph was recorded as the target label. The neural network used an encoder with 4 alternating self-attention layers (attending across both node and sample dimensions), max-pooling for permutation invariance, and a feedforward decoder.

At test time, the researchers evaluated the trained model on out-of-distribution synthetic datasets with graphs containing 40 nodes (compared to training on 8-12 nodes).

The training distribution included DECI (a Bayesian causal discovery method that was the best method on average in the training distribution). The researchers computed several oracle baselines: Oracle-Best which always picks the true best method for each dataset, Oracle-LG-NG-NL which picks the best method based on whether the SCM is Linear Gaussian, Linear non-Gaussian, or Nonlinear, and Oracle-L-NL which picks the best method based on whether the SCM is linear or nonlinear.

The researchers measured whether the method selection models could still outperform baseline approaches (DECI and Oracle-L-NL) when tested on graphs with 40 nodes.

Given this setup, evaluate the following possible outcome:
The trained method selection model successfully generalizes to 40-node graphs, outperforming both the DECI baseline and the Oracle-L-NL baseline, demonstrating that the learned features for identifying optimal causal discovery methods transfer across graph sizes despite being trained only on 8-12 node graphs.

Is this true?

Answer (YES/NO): YES